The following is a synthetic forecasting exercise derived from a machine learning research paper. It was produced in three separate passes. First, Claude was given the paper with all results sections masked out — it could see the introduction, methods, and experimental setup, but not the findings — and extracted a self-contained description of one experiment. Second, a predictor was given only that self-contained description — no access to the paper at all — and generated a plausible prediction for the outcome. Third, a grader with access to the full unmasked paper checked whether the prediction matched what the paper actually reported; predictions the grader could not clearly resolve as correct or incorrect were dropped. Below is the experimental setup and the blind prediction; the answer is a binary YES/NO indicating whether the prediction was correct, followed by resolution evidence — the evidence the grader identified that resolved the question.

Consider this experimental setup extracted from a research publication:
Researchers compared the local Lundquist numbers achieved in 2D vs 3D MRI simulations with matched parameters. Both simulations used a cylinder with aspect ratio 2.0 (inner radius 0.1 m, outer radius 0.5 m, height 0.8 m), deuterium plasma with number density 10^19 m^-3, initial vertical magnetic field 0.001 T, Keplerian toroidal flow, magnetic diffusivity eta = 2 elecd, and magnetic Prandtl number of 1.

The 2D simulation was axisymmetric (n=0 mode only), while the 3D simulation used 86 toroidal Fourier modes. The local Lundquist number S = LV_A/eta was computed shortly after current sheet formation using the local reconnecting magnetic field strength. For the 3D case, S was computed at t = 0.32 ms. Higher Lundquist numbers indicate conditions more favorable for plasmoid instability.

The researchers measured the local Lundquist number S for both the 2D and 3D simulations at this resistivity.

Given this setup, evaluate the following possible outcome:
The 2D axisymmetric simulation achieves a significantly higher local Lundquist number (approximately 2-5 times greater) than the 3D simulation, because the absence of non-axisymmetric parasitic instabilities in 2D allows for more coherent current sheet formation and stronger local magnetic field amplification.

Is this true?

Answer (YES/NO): NO